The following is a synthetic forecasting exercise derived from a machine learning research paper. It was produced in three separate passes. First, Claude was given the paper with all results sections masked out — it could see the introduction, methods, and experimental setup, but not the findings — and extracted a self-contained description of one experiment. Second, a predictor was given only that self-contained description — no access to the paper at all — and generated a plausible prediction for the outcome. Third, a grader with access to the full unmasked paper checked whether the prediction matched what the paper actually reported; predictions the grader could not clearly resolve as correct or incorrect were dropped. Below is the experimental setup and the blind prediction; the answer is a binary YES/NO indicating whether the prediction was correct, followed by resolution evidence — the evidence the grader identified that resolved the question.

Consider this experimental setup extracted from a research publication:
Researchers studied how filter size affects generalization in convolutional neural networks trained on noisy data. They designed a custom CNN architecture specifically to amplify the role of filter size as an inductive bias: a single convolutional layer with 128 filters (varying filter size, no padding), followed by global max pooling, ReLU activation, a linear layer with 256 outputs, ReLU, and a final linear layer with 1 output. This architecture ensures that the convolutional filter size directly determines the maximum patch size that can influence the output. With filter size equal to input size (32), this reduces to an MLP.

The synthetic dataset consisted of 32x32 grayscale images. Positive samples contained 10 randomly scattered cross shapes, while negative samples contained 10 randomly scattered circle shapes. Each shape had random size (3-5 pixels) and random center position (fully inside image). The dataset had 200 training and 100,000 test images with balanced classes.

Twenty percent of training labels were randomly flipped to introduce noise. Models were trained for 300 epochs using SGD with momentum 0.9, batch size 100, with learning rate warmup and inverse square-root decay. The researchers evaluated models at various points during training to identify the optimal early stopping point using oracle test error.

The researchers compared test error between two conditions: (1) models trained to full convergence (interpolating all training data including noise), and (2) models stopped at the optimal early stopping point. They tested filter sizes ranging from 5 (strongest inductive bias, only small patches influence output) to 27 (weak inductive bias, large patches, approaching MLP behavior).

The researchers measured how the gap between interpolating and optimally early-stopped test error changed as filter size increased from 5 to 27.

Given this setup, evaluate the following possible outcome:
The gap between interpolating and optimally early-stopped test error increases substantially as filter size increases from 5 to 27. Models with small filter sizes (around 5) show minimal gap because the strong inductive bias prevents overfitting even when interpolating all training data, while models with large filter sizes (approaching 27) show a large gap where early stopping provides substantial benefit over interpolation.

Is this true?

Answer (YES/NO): NO